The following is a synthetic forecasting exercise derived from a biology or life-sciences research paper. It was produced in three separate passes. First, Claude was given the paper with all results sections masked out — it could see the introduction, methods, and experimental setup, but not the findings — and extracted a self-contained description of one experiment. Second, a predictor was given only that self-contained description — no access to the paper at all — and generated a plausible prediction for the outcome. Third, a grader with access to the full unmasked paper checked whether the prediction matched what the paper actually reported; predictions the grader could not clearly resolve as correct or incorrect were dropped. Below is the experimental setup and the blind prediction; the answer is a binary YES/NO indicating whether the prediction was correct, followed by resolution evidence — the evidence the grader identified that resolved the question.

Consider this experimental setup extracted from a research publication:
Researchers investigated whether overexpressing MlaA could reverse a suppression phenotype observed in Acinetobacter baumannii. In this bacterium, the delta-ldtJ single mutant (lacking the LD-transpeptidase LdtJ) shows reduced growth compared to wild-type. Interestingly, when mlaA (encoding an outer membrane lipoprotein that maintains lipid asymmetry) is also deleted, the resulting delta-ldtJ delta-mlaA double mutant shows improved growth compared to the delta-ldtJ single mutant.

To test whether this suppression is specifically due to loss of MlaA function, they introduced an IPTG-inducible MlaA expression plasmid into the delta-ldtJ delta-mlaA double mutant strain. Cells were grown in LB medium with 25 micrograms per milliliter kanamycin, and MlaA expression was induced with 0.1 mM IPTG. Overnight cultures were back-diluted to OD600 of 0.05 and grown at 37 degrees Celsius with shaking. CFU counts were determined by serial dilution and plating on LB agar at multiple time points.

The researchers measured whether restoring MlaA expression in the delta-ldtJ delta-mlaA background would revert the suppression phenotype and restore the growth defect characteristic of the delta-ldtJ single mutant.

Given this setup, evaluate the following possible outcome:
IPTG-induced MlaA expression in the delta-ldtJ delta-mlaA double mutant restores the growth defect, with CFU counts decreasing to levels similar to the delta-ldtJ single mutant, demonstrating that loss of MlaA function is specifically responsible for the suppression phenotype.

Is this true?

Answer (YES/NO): YES